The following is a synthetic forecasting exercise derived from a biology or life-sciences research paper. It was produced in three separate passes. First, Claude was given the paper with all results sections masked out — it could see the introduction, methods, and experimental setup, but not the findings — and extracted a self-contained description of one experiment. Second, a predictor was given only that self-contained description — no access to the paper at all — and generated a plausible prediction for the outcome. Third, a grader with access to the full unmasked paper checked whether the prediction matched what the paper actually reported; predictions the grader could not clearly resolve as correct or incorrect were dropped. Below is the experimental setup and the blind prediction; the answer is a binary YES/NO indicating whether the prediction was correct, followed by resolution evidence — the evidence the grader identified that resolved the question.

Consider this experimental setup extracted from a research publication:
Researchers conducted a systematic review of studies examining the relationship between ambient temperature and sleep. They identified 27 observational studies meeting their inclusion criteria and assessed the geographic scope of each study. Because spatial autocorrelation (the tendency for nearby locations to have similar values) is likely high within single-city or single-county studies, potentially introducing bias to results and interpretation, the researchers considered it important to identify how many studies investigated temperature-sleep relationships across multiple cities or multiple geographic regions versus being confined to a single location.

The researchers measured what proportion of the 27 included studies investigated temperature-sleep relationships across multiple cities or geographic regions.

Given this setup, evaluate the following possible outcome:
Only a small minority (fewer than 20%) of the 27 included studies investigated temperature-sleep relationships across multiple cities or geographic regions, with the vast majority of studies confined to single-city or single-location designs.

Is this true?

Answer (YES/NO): NO